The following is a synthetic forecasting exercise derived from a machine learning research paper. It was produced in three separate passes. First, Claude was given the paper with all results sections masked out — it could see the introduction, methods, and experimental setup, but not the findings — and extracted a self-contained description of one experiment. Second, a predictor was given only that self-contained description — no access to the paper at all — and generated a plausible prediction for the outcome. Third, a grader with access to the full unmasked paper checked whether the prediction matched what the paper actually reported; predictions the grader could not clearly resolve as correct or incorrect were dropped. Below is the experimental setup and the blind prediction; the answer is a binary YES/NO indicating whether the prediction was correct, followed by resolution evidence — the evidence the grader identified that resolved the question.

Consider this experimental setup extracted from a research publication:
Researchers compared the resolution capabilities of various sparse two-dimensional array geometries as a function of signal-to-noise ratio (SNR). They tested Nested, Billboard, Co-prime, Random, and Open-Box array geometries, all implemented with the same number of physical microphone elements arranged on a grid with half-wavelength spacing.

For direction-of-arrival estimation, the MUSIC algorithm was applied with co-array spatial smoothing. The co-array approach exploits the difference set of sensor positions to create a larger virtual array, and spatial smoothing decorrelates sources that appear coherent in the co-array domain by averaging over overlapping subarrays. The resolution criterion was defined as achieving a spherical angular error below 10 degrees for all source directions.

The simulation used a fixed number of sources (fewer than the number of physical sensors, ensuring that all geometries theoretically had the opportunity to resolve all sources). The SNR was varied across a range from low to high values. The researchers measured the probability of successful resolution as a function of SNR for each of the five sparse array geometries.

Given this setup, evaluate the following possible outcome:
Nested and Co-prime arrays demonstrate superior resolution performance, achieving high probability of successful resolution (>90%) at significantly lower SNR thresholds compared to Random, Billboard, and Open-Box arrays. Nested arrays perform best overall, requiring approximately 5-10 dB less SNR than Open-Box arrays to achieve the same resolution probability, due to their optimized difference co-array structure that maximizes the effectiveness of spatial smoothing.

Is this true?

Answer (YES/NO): NO